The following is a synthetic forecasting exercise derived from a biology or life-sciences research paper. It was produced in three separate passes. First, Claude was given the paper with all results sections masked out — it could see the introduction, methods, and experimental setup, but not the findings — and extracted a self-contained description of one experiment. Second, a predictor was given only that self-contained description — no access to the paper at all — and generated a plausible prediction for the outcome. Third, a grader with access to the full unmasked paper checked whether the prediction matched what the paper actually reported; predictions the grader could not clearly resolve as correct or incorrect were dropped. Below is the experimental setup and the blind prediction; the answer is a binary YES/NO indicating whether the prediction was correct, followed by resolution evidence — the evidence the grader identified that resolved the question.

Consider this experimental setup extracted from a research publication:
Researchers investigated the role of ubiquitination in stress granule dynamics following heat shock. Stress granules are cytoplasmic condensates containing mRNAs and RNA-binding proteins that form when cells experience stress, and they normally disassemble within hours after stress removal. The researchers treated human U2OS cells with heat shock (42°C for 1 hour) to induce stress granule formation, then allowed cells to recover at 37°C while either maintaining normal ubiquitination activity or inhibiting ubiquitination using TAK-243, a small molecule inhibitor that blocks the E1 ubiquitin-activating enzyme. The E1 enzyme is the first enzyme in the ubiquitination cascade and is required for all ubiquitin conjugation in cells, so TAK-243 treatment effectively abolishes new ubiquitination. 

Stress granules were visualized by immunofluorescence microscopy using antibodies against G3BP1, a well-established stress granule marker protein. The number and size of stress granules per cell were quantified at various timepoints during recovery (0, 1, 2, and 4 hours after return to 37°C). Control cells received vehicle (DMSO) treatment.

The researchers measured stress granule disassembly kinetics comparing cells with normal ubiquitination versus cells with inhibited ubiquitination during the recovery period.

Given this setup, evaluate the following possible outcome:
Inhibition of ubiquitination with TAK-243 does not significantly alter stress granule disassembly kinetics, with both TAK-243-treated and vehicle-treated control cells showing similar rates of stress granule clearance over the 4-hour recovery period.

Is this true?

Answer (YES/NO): NO